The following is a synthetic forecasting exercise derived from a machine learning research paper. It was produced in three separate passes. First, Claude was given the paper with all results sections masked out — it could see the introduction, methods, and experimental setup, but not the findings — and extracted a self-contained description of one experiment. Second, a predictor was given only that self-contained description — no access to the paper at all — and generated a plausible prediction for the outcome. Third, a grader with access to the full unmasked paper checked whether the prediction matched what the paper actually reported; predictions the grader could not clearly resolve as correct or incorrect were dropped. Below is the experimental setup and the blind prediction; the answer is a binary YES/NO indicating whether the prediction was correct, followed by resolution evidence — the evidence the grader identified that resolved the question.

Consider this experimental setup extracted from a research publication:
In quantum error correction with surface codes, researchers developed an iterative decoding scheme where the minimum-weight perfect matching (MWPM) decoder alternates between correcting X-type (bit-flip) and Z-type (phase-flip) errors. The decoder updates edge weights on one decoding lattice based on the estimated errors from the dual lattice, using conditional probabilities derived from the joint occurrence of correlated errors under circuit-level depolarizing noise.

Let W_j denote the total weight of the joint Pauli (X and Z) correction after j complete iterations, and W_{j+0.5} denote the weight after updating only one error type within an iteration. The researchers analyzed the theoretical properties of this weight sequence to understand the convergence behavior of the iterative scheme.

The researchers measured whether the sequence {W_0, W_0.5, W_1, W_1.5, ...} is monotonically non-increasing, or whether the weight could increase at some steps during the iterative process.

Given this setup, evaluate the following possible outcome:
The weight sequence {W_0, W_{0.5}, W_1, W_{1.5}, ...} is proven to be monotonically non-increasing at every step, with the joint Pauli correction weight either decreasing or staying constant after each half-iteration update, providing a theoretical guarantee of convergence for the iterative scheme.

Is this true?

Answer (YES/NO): YES